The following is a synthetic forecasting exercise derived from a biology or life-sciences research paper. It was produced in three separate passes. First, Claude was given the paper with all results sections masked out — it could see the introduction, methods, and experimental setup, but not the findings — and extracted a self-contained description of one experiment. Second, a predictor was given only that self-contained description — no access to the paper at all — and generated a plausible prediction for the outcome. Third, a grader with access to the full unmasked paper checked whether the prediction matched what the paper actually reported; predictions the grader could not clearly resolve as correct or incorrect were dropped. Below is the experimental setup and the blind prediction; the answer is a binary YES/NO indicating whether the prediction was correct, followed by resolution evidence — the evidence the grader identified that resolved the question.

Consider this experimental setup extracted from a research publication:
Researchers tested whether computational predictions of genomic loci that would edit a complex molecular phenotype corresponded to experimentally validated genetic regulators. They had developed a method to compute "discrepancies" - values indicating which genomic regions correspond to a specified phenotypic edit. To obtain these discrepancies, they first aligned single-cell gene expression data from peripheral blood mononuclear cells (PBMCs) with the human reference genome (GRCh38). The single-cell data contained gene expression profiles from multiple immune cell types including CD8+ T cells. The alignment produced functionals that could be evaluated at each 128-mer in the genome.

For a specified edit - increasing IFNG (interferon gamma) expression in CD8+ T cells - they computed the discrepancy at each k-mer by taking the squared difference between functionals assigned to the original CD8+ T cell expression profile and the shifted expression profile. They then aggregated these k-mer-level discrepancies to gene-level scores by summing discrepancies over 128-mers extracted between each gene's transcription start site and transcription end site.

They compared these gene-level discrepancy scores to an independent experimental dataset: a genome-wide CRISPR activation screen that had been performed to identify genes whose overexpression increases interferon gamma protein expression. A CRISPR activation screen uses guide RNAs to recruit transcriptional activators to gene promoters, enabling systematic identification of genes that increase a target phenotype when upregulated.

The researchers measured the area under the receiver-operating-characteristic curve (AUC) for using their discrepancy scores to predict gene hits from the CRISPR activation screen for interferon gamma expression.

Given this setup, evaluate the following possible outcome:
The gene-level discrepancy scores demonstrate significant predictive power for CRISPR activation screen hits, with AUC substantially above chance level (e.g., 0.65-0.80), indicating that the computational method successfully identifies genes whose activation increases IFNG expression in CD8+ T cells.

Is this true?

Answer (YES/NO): NO